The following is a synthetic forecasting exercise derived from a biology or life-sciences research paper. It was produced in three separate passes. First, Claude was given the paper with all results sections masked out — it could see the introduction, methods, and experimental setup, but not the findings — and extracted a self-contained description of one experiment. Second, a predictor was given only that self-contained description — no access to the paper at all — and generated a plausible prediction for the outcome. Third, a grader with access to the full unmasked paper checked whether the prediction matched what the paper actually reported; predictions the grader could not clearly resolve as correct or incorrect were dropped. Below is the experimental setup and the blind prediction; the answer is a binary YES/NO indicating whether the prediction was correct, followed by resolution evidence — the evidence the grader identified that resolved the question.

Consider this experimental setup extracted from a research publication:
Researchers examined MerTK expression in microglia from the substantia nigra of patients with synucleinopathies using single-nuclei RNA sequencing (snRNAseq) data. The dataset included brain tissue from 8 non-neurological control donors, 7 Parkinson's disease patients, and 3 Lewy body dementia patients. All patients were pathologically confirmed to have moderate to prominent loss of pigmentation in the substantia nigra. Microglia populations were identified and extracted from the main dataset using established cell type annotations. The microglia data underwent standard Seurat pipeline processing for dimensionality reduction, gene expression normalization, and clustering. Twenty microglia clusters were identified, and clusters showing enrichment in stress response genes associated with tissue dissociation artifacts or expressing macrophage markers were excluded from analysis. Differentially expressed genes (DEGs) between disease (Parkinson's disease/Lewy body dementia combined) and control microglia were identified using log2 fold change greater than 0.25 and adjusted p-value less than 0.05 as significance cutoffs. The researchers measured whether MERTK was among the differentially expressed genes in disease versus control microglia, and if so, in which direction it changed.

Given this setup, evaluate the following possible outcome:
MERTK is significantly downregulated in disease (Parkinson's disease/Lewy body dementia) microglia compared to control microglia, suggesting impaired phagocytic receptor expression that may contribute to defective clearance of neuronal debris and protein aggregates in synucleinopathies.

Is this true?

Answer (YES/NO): NO